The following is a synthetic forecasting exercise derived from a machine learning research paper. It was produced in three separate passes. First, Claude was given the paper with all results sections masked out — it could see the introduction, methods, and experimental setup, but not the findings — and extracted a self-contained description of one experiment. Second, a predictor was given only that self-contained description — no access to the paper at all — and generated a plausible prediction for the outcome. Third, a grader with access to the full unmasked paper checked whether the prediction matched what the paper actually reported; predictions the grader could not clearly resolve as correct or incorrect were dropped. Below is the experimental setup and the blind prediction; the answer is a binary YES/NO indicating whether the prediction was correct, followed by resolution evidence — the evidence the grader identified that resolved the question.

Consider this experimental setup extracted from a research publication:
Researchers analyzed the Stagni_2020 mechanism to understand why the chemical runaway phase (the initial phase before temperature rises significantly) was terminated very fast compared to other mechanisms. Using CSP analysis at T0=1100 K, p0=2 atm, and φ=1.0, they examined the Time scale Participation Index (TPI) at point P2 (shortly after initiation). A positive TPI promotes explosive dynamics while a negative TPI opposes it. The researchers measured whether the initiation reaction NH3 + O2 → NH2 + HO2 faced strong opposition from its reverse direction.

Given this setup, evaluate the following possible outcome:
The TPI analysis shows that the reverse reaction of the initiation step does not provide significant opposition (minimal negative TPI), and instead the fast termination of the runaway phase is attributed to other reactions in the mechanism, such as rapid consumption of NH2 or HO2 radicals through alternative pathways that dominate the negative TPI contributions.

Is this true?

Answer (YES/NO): NO